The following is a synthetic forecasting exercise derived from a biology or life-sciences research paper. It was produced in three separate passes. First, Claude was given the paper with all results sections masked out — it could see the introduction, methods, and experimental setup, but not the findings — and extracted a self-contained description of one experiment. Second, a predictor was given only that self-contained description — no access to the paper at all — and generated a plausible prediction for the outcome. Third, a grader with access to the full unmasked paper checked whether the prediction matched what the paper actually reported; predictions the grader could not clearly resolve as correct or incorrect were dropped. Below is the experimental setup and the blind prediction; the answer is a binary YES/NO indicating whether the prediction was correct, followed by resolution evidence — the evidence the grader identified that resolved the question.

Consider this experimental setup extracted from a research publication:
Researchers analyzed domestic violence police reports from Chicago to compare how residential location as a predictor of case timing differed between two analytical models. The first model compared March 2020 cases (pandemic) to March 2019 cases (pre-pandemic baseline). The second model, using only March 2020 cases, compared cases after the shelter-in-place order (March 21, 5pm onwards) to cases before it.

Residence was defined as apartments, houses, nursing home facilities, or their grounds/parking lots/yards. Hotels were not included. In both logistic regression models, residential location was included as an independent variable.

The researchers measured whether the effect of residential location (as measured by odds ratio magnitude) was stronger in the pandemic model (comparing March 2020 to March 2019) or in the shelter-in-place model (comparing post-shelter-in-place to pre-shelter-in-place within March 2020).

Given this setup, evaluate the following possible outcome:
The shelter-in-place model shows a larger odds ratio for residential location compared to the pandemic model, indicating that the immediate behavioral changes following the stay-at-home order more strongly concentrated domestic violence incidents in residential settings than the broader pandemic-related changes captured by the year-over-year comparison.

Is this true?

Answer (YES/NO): YES